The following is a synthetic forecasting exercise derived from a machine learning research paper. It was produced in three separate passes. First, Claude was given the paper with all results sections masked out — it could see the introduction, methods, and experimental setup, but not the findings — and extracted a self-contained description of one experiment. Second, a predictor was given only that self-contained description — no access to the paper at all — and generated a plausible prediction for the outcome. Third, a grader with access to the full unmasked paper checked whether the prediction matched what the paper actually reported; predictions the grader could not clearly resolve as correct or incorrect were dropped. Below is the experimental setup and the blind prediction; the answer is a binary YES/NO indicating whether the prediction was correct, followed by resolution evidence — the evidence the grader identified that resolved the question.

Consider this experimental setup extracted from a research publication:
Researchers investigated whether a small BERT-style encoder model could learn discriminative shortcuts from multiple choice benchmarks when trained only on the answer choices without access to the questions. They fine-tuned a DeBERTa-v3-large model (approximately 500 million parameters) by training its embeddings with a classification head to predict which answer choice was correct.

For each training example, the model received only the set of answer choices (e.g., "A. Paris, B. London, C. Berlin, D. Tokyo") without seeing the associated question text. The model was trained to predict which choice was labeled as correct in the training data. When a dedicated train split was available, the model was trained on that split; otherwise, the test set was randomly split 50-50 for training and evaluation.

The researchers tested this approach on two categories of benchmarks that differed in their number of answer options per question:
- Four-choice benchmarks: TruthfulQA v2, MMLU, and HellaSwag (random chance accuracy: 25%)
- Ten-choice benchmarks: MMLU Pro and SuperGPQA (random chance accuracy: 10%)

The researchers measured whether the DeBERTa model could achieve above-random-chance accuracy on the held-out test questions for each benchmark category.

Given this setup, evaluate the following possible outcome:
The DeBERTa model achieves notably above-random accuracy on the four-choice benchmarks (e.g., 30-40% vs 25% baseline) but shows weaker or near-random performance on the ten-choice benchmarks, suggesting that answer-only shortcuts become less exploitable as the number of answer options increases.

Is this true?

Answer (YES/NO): YES